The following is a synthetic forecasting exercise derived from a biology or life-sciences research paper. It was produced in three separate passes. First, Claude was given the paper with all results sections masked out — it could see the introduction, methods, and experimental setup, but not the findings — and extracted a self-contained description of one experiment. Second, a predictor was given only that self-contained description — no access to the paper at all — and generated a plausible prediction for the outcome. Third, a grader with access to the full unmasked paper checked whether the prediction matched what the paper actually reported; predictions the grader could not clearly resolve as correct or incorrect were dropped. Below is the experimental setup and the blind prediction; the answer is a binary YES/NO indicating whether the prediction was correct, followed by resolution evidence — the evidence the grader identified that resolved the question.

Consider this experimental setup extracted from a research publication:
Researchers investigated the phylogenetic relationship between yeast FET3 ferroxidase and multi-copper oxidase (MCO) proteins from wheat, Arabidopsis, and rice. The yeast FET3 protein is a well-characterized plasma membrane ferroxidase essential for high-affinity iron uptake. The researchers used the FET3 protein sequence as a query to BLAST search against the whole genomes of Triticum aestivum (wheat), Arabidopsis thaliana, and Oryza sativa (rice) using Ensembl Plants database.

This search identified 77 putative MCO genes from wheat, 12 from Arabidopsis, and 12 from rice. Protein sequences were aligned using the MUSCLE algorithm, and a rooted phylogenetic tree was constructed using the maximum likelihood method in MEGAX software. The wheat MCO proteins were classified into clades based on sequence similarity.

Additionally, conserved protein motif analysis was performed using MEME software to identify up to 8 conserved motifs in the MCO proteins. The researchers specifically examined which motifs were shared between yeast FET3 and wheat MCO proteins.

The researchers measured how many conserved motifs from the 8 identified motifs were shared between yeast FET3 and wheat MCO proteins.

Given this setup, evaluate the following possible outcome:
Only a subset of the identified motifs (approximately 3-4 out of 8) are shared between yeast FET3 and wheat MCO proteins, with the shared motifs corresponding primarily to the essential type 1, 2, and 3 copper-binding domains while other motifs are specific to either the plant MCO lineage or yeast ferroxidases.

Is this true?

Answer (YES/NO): YES